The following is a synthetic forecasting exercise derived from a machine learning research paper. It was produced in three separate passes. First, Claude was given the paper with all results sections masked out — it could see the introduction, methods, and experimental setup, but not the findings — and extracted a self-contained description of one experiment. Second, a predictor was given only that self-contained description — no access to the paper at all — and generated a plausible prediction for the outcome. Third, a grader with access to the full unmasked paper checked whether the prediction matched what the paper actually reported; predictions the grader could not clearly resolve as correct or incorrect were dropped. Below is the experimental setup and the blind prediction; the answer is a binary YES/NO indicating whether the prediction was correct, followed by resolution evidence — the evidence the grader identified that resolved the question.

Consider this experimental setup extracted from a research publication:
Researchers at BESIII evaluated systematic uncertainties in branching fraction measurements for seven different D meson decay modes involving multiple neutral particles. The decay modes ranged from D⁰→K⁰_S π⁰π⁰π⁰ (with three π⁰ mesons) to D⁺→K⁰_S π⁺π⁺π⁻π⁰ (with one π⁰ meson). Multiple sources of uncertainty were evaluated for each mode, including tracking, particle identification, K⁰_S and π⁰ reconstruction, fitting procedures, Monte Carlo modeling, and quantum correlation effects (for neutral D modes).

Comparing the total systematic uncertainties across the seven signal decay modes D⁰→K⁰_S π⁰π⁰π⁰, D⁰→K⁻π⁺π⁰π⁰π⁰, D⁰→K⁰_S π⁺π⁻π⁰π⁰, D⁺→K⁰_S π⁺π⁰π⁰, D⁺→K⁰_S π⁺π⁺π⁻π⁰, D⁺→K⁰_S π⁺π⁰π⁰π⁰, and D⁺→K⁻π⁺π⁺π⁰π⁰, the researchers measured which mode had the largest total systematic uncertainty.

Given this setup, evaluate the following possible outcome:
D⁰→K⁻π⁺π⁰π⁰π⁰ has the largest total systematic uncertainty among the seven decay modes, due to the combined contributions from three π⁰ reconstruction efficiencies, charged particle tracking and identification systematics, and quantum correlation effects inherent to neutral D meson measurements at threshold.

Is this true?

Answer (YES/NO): NO